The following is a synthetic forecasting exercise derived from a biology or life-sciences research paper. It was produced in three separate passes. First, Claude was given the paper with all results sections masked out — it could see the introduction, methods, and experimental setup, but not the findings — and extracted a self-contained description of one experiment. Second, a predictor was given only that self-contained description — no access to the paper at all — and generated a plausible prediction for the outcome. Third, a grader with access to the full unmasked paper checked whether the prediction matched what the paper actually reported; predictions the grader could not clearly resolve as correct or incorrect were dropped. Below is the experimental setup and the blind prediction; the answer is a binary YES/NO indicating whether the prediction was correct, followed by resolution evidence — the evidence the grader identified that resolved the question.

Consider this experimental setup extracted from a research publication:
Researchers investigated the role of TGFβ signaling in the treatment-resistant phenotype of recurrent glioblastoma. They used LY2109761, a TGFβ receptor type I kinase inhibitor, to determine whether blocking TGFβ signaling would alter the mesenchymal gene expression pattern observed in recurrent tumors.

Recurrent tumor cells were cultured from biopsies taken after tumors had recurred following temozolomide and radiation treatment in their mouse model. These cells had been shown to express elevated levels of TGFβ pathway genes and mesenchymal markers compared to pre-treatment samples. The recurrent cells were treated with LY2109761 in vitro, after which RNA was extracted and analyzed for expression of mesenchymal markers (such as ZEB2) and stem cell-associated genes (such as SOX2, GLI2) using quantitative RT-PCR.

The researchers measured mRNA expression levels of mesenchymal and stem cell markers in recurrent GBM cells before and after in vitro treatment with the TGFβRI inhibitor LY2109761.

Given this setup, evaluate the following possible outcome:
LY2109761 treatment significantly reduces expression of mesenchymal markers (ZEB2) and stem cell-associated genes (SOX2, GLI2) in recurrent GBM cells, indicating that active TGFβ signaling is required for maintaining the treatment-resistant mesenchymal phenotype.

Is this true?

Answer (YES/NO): YES